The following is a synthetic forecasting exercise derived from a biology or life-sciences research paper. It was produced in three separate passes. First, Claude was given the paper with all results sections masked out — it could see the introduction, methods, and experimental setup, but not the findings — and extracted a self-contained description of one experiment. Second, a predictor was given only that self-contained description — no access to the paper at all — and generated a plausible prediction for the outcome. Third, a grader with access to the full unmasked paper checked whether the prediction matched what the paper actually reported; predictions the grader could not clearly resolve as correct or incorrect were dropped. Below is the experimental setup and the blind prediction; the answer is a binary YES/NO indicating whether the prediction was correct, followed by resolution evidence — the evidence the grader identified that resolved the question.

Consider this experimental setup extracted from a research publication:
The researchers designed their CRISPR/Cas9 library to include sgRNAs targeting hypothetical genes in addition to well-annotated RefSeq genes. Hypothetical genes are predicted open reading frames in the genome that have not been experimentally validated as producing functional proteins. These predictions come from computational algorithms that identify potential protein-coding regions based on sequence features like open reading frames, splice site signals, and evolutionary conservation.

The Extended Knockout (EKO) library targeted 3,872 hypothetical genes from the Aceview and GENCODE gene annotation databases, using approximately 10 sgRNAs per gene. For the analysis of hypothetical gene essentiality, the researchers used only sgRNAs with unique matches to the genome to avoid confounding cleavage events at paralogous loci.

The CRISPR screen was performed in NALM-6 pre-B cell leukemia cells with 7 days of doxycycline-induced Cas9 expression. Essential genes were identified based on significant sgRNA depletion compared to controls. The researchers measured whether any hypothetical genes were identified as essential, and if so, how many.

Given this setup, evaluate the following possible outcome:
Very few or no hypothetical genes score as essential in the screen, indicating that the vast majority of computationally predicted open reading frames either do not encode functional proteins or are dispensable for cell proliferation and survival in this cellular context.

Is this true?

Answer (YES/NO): NO